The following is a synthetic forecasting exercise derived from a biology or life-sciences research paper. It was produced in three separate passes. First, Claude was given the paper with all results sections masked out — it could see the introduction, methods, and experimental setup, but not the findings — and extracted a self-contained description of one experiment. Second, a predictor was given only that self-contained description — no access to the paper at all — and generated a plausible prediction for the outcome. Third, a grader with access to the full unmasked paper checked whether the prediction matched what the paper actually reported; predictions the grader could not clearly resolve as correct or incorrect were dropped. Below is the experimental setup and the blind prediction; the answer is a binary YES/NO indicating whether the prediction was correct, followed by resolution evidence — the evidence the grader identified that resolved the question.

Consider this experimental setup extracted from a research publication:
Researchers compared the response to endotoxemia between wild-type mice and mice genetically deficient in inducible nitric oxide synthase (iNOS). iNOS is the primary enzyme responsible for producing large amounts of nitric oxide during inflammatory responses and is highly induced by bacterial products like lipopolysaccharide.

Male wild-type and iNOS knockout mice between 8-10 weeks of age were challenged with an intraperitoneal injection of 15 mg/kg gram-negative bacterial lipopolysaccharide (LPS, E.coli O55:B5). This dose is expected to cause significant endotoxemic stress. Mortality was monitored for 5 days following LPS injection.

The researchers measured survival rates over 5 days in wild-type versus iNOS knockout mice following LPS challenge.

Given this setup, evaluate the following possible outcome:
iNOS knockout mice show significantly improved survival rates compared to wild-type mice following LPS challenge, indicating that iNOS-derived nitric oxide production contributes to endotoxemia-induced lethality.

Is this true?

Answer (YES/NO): NO